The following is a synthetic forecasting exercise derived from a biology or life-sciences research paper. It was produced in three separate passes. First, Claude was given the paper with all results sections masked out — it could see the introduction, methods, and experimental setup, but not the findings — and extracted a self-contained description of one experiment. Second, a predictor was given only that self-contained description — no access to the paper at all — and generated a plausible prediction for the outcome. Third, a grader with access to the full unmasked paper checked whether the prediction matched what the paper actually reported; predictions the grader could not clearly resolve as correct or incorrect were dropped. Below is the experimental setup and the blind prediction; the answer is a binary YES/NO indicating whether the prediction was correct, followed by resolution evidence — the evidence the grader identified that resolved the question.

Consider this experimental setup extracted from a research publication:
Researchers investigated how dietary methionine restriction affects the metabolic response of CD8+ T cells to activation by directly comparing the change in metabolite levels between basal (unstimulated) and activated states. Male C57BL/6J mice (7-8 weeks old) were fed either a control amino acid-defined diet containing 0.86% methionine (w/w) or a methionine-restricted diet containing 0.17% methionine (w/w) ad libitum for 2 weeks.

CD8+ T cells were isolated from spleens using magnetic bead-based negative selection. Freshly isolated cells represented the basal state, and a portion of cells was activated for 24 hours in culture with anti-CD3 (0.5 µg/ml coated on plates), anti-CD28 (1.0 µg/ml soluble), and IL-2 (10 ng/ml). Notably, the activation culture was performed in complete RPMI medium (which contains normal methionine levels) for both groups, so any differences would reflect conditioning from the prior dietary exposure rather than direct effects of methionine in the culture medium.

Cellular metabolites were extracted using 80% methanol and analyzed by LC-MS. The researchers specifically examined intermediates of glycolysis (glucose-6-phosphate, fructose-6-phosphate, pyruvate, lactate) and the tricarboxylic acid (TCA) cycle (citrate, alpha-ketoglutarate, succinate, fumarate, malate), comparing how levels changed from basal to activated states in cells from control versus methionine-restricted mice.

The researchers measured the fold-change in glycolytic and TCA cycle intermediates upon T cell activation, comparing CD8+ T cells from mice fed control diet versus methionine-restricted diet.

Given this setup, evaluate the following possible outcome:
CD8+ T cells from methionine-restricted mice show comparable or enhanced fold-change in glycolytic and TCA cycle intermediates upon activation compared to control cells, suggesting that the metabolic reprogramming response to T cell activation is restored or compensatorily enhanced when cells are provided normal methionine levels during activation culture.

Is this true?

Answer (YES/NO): NO